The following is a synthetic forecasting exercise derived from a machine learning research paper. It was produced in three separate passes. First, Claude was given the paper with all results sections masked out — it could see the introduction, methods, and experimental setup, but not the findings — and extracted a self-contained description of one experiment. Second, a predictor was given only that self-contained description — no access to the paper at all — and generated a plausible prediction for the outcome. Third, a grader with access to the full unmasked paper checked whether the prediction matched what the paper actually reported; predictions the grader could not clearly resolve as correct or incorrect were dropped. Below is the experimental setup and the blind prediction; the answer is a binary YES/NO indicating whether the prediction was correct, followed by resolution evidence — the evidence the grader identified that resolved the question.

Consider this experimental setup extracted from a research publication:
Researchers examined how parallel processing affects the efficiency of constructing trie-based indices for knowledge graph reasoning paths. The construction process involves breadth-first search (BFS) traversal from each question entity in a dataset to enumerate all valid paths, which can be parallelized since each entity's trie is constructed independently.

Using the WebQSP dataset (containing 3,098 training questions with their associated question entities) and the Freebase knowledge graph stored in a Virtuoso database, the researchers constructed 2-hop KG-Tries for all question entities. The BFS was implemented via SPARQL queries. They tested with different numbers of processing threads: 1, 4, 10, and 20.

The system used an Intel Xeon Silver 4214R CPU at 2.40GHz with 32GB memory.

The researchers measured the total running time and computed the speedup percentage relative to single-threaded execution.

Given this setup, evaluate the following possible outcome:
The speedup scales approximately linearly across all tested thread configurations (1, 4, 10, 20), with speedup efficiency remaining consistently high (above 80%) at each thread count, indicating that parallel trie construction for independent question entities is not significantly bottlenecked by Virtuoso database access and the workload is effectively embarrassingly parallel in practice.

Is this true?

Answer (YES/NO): NO